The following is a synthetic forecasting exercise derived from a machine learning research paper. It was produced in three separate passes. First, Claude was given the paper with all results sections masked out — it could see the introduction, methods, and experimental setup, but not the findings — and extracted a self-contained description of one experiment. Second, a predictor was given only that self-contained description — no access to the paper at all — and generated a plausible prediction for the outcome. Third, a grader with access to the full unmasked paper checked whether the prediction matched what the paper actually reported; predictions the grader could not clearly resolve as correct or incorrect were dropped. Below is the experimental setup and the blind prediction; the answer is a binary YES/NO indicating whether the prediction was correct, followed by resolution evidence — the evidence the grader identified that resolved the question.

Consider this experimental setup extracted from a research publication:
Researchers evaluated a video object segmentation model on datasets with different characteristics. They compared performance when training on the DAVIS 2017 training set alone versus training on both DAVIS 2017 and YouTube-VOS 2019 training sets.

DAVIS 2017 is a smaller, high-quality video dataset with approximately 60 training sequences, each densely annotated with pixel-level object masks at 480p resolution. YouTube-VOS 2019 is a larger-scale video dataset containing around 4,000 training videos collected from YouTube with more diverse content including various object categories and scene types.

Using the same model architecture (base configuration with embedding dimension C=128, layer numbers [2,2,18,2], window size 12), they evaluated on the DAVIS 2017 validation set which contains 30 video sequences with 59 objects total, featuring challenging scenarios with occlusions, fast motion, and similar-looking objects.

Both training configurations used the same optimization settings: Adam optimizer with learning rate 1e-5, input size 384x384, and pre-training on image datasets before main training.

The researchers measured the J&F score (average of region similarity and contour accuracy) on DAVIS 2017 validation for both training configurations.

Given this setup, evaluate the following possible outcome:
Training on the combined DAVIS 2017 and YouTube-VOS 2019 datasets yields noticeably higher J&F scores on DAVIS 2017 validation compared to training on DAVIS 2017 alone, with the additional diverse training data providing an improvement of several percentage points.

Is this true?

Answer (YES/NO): YES